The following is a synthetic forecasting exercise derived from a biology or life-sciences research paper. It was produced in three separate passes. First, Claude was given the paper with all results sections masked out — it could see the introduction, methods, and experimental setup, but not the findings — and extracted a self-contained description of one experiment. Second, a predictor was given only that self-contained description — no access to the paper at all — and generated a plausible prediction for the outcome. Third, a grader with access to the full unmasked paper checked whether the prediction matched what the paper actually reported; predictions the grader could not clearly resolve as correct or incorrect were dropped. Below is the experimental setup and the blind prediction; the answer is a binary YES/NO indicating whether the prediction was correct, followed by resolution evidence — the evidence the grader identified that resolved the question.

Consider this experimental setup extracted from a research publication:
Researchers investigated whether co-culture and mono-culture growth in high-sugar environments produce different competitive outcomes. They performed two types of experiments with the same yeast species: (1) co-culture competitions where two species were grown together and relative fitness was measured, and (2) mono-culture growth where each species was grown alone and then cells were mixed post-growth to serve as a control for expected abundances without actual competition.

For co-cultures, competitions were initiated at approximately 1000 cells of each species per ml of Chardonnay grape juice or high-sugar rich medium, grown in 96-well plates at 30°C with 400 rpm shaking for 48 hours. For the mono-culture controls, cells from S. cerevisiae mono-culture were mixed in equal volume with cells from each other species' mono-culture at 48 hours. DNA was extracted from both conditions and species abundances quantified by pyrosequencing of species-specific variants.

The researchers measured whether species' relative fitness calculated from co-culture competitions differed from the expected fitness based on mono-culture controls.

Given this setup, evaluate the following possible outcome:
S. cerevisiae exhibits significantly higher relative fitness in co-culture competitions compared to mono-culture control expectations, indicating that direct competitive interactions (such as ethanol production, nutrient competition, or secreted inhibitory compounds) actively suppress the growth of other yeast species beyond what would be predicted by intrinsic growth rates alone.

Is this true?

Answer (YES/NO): YES